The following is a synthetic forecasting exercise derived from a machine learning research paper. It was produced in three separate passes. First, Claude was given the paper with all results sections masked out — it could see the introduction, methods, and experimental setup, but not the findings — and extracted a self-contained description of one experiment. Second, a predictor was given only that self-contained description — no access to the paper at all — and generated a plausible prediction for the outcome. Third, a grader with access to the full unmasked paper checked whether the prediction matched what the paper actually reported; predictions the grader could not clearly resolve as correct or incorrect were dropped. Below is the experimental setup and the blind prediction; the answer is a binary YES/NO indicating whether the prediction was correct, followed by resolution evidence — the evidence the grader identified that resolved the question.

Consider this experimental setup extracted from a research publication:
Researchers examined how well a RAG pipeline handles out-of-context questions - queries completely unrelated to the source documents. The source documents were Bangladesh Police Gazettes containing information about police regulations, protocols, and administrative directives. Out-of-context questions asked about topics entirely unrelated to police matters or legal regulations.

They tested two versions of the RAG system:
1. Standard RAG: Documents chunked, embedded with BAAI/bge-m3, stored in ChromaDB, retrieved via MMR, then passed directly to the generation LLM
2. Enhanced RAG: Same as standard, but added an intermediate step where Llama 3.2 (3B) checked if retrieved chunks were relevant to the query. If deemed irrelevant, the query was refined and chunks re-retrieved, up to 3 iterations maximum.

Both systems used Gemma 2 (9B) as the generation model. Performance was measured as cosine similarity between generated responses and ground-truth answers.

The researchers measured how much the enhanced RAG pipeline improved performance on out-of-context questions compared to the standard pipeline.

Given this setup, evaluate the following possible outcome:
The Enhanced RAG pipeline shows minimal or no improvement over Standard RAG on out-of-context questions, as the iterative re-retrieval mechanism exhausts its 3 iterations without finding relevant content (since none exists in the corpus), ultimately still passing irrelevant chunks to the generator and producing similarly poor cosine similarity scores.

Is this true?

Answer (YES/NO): YES